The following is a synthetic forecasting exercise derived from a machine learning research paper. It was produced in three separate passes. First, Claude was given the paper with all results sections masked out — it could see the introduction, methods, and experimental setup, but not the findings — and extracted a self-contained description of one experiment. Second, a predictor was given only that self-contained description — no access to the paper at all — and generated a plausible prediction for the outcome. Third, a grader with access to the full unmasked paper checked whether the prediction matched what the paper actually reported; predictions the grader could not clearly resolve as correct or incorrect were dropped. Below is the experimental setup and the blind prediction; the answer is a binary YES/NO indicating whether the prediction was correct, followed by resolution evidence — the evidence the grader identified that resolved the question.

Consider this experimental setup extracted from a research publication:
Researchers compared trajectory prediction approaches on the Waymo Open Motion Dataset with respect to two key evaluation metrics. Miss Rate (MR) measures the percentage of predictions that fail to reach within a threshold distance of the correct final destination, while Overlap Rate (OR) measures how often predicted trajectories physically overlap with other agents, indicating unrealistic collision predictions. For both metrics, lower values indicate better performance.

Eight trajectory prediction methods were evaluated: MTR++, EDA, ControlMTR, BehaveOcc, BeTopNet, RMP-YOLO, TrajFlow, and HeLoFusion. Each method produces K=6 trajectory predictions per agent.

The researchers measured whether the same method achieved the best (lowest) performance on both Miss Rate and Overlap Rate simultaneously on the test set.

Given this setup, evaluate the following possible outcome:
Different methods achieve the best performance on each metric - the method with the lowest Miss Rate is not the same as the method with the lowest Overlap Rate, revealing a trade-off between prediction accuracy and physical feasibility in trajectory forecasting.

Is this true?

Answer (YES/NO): YES